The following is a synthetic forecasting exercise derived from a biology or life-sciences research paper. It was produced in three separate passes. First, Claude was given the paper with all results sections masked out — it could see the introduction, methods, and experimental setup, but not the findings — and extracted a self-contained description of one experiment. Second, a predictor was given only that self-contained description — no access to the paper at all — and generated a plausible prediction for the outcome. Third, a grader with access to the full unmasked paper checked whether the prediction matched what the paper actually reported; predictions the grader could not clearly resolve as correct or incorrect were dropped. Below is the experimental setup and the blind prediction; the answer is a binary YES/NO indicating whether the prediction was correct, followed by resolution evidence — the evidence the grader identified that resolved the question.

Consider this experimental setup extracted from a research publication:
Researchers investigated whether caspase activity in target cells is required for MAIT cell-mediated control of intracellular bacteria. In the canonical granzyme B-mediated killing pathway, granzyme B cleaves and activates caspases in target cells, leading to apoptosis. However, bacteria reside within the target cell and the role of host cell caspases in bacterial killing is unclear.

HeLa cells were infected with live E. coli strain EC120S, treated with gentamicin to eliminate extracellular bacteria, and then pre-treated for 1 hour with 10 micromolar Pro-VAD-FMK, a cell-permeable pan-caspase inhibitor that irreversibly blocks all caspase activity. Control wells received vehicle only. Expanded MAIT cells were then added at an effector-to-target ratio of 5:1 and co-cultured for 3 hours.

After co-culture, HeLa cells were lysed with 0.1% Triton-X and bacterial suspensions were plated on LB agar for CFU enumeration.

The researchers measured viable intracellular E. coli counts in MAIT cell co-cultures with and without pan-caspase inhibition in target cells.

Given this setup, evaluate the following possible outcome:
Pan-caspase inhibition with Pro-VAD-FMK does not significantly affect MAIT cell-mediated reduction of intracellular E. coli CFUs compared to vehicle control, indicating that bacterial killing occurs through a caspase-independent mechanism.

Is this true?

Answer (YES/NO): YES